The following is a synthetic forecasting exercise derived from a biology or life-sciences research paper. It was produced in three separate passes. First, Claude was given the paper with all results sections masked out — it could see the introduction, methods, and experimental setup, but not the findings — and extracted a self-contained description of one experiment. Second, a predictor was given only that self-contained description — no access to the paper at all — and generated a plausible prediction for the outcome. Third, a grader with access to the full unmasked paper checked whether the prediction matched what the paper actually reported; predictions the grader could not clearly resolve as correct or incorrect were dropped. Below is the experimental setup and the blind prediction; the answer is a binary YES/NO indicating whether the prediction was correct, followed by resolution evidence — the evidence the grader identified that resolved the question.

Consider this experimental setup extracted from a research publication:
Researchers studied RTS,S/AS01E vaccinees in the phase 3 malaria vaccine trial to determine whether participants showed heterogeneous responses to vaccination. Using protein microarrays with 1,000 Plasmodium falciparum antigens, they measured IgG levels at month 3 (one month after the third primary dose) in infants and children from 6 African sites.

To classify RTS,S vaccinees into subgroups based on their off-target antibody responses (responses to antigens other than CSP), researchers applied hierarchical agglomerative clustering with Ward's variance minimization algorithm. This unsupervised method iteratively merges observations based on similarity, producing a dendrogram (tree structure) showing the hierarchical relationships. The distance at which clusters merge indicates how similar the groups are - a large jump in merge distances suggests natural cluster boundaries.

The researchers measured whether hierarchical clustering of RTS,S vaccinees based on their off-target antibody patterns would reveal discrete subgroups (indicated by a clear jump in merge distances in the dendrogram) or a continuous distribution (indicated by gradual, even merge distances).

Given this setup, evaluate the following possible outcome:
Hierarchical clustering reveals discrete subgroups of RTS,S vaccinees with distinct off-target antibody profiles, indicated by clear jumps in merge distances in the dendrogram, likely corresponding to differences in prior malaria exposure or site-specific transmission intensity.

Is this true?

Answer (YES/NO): NO